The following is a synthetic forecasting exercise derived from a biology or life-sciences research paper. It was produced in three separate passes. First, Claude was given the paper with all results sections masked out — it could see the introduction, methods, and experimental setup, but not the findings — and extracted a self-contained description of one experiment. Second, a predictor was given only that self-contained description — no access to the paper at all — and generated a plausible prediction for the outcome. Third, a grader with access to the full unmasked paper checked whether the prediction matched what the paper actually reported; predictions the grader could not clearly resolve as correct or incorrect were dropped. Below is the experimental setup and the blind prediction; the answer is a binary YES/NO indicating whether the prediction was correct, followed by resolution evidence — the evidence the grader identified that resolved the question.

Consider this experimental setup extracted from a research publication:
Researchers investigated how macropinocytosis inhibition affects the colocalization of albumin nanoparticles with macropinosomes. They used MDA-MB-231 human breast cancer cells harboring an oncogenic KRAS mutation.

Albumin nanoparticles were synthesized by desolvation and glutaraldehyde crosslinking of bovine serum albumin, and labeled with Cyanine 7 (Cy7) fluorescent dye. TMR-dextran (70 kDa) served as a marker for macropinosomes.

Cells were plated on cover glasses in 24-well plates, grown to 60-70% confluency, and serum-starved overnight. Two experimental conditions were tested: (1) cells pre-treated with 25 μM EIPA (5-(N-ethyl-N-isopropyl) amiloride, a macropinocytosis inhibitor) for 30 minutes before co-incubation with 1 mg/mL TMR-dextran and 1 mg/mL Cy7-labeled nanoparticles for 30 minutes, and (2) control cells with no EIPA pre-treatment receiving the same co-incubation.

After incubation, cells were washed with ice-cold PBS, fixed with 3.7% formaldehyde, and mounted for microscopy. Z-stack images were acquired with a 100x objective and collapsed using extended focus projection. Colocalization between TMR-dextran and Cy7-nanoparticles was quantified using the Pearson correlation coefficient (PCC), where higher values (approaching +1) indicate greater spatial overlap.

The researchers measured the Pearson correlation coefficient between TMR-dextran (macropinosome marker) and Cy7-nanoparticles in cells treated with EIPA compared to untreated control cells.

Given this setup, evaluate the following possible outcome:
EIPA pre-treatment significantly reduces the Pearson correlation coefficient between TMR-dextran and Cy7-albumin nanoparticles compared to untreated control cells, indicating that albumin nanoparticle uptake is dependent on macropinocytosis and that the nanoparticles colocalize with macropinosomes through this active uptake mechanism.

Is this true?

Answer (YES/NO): YES